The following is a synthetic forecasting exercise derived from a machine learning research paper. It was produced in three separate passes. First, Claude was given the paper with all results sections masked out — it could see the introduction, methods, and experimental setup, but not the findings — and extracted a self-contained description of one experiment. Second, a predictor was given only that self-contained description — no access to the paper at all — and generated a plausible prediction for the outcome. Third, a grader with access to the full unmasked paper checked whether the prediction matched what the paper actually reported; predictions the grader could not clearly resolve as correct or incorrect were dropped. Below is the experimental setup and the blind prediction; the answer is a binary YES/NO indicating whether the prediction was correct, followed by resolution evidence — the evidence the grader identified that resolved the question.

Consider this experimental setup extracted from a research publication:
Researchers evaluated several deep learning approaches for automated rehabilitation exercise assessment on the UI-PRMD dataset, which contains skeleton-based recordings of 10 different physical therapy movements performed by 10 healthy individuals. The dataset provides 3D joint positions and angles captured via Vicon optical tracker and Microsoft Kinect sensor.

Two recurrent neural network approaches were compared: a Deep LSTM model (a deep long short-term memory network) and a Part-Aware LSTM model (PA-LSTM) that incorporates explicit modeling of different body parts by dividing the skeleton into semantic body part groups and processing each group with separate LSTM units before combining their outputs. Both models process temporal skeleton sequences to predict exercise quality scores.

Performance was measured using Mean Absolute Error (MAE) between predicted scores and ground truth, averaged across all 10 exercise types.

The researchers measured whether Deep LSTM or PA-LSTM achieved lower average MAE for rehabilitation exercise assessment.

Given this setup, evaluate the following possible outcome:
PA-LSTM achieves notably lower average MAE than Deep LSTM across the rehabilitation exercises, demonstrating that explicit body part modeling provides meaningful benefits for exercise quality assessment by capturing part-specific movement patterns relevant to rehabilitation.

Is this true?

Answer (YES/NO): NO